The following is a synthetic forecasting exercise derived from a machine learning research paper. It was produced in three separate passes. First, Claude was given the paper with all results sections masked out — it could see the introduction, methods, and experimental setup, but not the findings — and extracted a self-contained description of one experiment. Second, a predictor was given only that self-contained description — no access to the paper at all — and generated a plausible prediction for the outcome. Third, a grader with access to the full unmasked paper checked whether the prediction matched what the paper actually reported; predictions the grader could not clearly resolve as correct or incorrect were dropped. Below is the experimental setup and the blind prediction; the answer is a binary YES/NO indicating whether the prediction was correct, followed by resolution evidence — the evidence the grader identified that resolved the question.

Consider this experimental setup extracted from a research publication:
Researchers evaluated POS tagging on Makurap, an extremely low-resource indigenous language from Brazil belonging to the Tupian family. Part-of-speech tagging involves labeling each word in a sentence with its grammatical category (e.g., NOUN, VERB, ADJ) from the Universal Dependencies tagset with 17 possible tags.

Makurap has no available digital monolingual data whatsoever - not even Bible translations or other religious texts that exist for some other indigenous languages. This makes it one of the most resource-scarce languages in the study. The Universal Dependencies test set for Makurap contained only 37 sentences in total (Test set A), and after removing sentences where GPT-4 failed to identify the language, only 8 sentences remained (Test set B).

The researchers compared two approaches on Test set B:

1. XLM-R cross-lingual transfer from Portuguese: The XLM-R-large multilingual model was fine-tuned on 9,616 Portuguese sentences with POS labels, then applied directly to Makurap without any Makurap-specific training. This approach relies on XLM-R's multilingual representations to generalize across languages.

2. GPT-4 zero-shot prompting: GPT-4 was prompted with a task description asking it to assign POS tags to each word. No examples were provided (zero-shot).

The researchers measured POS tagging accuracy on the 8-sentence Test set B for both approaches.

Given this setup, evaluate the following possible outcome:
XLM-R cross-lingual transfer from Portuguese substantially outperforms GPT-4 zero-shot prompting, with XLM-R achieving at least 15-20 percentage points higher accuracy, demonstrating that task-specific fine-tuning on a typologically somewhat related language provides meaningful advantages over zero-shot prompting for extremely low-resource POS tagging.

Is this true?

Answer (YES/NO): NO